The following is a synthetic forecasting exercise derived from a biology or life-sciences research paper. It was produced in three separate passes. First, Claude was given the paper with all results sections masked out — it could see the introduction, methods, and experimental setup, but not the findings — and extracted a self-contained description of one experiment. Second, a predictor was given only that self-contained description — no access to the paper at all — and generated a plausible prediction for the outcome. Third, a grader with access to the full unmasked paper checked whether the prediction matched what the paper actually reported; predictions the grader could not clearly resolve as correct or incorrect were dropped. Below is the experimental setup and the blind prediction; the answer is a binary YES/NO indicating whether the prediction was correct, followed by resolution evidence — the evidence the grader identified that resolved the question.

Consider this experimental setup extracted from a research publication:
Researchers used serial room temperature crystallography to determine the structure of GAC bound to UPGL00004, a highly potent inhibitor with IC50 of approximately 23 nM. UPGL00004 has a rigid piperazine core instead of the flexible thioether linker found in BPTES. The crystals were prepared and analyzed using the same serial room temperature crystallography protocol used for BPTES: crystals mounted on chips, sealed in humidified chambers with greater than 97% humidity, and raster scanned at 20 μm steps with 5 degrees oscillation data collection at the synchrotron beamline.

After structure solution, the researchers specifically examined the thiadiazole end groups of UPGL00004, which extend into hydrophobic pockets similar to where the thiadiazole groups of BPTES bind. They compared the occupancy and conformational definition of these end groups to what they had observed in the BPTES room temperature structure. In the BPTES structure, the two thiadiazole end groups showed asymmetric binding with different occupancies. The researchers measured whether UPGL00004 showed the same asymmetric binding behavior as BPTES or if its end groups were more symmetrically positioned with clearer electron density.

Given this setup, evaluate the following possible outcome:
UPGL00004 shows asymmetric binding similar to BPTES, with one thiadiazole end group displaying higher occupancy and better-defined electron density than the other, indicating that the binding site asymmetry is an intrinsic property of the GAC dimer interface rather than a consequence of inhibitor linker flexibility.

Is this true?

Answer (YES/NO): NO